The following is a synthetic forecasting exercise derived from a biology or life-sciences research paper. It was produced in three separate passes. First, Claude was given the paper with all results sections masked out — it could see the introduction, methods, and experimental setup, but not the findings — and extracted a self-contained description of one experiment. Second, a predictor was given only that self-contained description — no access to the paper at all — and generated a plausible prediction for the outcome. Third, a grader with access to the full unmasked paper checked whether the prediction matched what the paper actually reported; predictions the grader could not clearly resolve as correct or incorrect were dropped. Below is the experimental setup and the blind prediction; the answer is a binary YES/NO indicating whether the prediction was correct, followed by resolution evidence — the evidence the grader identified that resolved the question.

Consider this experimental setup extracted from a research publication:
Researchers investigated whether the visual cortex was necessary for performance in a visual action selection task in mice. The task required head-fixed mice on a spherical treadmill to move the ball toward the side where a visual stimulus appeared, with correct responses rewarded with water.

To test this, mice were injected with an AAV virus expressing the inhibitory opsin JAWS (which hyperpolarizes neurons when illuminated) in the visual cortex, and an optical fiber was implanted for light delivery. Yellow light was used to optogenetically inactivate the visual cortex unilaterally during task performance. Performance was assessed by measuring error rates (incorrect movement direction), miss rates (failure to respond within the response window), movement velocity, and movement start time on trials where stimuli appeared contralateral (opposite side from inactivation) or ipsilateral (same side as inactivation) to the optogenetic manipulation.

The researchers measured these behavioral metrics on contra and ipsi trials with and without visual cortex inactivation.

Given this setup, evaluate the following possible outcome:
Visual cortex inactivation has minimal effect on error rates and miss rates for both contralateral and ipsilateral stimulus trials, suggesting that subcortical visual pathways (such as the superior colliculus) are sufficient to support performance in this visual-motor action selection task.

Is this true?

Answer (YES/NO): NO